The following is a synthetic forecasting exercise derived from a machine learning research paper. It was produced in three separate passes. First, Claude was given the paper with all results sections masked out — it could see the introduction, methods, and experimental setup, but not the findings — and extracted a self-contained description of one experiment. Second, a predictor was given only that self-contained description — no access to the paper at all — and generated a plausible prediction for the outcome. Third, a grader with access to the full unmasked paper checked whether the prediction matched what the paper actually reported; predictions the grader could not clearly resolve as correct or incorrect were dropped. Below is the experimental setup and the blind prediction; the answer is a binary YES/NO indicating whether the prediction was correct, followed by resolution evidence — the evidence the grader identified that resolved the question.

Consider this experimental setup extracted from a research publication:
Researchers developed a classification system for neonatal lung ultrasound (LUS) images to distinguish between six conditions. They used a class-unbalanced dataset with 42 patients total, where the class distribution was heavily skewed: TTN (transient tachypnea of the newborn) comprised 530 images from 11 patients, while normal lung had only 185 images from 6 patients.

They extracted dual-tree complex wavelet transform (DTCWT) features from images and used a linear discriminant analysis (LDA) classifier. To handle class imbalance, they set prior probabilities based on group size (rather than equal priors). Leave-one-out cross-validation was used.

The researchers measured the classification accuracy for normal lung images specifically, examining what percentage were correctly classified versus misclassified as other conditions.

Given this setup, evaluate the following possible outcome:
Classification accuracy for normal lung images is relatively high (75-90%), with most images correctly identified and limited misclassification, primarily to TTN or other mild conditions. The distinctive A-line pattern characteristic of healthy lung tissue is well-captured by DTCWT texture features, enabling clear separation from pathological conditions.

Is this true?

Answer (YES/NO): NO